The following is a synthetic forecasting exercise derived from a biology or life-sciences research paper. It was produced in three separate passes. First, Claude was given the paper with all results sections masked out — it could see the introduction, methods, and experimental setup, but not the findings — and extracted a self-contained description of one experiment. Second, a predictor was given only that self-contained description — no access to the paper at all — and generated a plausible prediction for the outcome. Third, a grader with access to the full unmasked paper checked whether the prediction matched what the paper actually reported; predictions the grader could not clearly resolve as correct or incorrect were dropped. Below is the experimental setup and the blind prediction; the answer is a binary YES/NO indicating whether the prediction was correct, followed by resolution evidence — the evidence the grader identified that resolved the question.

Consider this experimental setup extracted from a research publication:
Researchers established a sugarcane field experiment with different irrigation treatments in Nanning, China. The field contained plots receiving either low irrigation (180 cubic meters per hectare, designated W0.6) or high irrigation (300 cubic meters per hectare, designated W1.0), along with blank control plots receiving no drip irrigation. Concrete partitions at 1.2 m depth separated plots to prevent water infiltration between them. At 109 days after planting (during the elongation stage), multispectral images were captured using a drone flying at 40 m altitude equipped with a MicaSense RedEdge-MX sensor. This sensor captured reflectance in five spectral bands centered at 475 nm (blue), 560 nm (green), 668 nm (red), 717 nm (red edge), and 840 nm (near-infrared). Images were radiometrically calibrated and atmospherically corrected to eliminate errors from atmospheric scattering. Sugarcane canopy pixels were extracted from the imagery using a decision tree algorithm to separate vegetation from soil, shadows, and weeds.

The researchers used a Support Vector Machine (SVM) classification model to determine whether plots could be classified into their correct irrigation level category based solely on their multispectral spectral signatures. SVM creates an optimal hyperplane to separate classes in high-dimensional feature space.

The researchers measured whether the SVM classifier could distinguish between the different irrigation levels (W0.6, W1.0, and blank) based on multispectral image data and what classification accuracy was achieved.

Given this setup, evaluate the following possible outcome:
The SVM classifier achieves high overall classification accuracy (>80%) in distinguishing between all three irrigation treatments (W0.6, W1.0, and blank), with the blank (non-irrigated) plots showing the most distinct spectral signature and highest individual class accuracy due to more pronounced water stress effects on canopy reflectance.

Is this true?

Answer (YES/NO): NO